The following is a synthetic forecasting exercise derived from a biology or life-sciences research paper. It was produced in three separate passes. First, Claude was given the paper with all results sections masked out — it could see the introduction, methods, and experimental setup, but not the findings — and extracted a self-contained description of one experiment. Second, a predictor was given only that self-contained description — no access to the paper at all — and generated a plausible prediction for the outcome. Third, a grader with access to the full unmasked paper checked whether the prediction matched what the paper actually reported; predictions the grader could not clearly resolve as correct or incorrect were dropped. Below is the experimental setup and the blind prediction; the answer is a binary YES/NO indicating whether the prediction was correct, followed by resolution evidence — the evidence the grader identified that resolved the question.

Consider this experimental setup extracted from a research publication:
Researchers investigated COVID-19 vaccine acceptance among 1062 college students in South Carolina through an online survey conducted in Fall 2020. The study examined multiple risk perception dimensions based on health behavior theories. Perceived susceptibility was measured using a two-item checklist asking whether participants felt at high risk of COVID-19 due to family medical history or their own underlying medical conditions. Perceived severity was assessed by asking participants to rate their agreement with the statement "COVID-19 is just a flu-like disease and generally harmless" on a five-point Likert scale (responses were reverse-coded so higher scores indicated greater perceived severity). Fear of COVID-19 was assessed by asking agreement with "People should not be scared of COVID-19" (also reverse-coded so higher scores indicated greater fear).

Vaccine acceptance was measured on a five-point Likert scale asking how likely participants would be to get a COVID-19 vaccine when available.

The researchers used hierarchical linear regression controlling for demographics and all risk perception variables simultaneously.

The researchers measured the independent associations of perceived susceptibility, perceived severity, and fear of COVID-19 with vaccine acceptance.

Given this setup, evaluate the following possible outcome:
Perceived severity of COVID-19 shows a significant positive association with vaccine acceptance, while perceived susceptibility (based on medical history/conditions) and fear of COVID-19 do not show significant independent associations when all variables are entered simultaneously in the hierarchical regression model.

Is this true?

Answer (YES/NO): NO